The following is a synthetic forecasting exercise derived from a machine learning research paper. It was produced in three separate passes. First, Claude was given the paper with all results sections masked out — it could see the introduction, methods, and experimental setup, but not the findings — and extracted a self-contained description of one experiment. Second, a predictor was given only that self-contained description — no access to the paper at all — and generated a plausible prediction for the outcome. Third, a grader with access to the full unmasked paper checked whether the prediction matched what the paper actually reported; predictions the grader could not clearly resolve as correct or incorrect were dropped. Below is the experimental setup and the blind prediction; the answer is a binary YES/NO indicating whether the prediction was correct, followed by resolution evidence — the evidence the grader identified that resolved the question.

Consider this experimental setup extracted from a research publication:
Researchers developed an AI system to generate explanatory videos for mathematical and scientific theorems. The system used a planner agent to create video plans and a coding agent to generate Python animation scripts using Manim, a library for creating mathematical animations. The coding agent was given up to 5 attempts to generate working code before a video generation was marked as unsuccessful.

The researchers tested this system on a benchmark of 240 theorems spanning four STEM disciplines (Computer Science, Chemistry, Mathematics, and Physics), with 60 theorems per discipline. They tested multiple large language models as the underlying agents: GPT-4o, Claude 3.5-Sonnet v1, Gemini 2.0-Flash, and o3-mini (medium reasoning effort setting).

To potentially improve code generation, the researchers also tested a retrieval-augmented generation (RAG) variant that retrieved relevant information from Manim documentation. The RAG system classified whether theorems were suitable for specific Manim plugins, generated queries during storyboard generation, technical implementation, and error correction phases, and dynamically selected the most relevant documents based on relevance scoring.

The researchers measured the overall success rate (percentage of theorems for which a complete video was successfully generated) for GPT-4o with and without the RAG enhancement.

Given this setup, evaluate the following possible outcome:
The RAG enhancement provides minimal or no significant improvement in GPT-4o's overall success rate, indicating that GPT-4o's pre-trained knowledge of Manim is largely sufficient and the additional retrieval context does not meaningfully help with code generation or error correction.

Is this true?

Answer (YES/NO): NO